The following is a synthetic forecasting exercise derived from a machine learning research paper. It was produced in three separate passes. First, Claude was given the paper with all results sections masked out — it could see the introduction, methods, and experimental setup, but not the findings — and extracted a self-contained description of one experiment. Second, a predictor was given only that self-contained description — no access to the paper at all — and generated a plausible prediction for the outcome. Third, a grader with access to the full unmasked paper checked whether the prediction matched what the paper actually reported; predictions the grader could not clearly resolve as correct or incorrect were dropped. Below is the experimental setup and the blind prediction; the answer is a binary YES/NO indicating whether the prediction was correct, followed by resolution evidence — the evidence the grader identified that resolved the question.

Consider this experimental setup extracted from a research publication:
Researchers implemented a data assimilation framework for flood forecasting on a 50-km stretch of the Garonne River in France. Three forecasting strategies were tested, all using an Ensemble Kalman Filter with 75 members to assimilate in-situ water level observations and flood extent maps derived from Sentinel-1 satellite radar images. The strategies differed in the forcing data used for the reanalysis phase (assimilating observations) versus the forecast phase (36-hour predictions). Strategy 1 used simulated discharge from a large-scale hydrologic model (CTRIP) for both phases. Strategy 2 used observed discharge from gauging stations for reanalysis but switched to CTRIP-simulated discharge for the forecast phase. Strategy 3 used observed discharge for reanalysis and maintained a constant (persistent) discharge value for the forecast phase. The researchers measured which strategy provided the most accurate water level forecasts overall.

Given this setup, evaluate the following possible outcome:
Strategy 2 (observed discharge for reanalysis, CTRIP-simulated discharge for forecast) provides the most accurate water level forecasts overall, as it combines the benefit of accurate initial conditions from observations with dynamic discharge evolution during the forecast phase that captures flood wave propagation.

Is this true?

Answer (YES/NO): YES